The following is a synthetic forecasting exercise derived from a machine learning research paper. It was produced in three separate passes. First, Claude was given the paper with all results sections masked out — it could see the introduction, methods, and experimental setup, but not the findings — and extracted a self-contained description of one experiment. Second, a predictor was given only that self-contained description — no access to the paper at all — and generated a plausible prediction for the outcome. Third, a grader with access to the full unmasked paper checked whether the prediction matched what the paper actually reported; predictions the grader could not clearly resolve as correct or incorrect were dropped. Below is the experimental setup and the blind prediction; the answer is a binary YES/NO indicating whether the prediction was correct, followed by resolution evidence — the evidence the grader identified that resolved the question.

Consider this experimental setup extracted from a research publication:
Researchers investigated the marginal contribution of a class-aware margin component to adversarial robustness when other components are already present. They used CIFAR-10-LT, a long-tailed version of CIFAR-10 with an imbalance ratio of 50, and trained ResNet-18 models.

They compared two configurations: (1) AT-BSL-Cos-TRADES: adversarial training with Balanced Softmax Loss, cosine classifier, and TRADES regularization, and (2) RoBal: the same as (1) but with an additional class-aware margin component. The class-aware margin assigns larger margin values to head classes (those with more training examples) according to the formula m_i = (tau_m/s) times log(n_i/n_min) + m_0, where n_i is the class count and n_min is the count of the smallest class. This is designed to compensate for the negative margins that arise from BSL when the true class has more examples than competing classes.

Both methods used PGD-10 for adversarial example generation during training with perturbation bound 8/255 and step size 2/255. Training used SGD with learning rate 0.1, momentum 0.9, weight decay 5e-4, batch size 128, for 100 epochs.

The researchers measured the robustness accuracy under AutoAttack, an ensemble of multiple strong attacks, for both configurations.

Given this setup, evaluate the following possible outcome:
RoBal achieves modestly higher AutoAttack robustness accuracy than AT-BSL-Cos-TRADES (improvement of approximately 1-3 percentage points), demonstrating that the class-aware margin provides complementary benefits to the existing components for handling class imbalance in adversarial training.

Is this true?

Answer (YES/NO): NO